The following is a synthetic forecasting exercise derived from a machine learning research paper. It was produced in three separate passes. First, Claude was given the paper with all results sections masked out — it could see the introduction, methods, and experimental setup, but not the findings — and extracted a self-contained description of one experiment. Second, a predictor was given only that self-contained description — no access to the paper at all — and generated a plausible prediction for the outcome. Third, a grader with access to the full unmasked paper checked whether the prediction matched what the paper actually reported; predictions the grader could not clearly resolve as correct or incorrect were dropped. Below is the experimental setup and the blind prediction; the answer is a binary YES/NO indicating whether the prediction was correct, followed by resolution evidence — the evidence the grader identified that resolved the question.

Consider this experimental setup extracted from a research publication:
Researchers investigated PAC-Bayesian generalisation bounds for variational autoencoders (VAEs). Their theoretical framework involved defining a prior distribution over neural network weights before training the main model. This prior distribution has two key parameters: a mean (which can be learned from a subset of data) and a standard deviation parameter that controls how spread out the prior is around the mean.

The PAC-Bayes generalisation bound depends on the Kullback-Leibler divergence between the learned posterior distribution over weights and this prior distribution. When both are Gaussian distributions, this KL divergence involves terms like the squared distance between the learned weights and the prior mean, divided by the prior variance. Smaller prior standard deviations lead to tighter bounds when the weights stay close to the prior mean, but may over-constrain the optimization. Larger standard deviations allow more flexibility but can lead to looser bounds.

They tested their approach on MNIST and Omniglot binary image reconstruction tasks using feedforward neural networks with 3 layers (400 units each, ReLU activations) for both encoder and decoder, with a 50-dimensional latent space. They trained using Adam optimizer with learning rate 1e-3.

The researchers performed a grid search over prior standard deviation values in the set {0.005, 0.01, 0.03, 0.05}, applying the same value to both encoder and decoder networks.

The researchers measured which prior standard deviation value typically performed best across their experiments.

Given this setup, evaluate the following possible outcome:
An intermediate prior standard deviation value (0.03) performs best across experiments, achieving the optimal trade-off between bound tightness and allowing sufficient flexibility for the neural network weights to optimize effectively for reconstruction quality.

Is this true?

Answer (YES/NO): NO